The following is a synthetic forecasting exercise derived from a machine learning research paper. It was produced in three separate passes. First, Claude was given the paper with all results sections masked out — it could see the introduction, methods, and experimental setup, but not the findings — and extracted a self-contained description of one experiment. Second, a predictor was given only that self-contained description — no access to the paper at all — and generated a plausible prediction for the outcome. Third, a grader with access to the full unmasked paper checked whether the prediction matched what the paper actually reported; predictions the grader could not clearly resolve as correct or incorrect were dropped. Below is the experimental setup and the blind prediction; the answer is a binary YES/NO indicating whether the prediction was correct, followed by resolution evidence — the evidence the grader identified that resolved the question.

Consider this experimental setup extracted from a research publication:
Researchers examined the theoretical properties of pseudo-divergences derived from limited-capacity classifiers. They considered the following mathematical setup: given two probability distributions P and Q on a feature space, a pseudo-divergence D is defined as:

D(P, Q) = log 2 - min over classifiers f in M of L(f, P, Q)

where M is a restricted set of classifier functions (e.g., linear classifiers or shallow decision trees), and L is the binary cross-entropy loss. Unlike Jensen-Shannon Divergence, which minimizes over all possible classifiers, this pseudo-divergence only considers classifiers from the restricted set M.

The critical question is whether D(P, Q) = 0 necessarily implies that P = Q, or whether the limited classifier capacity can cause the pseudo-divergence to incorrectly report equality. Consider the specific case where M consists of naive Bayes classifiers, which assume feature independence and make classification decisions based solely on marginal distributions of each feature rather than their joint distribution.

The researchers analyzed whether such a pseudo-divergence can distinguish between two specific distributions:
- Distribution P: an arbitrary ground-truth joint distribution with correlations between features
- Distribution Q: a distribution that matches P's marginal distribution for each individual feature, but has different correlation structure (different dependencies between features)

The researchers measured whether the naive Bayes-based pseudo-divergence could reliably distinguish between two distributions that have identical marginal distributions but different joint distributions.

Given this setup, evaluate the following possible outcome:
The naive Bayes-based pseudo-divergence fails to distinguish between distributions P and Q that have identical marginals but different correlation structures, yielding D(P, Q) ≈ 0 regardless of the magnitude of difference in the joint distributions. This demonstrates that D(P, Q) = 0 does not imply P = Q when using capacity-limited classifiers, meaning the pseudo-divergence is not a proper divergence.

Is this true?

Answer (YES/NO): YES